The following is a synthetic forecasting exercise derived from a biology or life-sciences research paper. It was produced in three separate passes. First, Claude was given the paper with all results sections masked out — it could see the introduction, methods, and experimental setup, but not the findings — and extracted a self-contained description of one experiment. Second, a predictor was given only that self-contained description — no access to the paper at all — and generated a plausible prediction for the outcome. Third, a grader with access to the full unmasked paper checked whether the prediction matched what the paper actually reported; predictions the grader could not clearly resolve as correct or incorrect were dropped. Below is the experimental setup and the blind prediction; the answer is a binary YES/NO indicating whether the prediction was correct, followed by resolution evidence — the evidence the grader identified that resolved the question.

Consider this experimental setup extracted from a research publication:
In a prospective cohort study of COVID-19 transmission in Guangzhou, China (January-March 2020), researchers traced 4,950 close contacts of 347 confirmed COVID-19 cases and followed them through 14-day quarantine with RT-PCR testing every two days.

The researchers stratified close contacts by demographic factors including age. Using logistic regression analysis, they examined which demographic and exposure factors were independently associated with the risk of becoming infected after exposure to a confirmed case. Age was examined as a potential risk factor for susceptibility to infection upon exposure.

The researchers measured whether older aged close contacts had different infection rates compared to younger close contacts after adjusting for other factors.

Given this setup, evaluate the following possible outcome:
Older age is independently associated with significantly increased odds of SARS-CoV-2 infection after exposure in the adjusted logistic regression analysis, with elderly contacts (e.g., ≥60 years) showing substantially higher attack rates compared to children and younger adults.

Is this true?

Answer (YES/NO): YES